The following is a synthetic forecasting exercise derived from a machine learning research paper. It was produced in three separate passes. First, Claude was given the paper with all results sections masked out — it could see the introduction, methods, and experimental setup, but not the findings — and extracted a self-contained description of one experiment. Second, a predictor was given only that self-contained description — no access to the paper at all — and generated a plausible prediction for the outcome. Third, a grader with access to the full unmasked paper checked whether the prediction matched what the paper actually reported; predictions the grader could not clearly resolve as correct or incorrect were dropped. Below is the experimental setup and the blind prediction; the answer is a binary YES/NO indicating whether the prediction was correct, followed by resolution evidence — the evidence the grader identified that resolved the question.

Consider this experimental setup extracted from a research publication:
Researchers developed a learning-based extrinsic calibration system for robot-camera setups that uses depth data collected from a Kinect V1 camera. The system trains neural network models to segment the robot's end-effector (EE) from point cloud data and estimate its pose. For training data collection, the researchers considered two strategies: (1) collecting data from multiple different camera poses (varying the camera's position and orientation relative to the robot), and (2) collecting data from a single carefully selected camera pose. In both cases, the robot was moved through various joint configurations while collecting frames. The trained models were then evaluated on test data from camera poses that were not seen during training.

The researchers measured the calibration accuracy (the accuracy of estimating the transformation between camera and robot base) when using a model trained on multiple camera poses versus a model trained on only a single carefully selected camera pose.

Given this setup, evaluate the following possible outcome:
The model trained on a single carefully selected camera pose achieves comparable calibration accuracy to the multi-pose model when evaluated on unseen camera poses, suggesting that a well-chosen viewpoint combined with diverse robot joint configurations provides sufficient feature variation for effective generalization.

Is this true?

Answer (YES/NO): YES